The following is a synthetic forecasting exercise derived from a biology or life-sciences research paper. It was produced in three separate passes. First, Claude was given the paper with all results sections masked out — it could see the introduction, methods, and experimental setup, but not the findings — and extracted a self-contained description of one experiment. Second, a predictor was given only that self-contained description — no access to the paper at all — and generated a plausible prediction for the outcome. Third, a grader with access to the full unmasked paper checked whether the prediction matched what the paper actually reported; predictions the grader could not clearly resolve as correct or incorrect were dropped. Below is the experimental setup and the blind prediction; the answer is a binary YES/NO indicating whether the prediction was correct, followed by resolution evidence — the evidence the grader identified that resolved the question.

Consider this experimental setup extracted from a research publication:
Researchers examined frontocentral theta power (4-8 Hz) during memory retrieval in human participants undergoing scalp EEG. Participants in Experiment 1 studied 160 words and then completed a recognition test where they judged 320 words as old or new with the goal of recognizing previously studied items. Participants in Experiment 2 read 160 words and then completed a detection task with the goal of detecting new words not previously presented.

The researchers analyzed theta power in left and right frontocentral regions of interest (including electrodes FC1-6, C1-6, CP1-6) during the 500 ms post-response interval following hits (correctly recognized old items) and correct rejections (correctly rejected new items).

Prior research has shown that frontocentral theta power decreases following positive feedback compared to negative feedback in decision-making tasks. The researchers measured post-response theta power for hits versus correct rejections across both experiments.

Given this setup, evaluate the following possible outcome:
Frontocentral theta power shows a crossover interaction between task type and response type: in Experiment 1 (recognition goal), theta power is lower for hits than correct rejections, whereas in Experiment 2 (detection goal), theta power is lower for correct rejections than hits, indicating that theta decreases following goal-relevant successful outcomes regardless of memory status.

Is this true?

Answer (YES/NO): NO